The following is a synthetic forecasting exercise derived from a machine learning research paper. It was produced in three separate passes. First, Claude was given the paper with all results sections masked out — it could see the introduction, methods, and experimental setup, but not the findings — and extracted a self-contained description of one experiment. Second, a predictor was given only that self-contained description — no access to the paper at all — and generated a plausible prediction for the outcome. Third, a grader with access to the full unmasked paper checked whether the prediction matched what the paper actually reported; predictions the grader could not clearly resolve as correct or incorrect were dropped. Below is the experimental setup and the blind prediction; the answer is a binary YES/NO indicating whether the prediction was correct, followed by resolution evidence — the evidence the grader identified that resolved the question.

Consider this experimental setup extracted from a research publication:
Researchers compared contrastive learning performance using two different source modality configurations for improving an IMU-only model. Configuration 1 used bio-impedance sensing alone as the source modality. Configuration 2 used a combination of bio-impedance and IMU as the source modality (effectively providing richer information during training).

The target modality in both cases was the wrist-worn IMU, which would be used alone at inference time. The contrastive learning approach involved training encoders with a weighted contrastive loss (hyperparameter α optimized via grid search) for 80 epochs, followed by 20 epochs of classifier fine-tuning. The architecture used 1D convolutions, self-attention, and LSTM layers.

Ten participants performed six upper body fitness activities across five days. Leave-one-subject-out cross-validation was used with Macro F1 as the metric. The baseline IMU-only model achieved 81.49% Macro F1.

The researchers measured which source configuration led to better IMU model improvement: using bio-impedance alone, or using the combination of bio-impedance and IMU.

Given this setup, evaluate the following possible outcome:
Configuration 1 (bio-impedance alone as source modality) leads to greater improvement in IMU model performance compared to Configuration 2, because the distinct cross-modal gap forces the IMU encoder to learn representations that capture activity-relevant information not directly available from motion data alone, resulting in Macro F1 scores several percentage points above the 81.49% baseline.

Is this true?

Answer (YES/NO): YES